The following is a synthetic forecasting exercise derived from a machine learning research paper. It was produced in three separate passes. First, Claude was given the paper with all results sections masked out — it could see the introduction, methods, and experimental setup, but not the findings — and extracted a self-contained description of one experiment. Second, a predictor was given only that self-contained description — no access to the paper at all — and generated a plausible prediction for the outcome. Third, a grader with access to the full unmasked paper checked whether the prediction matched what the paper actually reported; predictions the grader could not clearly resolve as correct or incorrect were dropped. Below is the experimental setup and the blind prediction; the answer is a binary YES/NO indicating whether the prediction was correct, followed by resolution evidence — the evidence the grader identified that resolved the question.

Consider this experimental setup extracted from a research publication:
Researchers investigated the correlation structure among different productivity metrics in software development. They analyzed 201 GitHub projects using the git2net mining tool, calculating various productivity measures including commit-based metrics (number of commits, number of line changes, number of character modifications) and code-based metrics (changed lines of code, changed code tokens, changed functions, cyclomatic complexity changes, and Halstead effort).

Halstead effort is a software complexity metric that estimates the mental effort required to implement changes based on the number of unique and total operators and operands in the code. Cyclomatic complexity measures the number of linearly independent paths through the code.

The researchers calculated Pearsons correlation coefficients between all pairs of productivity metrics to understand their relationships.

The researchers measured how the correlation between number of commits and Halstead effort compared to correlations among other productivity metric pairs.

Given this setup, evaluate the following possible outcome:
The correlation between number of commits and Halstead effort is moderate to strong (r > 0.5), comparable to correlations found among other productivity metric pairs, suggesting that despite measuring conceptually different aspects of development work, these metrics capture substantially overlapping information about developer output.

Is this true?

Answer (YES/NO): NO